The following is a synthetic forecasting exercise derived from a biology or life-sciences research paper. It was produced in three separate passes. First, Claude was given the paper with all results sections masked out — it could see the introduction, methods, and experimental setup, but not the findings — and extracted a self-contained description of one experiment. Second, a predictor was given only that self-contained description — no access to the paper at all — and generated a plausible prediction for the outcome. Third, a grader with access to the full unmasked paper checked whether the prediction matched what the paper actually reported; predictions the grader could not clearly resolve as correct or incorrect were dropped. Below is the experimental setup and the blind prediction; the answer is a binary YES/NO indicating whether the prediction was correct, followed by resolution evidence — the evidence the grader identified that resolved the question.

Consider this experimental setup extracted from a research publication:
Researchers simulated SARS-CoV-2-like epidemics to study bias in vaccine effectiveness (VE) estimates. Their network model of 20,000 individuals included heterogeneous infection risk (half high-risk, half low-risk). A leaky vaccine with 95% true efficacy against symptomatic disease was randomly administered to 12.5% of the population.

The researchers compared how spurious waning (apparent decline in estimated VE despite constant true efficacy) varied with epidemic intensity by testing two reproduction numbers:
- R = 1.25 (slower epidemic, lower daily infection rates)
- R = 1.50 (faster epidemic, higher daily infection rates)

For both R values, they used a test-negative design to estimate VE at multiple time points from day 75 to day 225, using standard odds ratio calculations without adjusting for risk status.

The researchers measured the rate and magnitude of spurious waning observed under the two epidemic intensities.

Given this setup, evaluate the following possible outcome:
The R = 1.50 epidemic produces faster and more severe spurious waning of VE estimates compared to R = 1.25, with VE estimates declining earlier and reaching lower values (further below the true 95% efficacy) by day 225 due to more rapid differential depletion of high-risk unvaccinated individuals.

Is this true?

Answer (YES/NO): YES